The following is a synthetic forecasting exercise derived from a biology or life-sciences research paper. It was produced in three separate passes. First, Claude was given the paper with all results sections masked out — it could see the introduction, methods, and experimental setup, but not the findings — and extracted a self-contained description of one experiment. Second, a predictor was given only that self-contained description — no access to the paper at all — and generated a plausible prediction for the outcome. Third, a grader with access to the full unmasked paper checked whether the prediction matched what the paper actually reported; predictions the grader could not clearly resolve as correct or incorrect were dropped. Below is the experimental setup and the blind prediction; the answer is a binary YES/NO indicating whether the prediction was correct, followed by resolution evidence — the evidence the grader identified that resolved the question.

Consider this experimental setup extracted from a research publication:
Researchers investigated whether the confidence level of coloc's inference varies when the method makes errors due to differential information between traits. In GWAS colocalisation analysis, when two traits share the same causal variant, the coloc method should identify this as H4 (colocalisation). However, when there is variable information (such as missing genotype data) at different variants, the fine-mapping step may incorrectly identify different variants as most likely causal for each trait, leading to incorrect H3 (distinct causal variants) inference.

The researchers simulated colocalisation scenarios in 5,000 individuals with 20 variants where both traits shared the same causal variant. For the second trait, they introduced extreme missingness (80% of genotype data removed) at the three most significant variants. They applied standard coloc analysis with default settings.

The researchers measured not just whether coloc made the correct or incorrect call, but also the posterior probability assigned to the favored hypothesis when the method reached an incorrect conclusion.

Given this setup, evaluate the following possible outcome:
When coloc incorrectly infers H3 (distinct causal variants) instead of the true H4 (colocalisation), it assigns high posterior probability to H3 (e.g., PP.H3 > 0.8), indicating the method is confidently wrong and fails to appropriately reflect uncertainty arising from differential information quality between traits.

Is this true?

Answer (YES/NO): YES